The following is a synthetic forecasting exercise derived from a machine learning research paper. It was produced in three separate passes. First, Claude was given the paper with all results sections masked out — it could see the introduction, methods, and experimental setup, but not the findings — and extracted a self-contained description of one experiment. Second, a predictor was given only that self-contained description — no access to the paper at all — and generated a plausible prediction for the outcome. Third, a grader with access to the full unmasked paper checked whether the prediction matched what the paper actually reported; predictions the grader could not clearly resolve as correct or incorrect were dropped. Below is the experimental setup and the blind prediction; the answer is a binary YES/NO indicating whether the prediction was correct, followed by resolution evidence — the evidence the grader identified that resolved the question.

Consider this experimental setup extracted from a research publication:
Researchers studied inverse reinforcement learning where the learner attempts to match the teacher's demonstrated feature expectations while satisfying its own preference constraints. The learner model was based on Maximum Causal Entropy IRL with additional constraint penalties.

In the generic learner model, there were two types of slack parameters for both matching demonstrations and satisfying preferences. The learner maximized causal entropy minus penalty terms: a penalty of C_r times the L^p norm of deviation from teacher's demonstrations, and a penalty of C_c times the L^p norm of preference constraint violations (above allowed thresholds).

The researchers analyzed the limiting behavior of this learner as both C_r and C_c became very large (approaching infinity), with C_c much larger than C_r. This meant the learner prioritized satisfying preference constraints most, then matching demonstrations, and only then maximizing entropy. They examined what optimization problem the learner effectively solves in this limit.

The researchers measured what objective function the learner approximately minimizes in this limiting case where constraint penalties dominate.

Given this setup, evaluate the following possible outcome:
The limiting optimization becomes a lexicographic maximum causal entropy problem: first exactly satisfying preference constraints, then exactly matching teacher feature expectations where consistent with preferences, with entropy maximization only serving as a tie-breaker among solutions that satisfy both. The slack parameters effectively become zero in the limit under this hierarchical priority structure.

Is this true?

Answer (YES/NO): NO